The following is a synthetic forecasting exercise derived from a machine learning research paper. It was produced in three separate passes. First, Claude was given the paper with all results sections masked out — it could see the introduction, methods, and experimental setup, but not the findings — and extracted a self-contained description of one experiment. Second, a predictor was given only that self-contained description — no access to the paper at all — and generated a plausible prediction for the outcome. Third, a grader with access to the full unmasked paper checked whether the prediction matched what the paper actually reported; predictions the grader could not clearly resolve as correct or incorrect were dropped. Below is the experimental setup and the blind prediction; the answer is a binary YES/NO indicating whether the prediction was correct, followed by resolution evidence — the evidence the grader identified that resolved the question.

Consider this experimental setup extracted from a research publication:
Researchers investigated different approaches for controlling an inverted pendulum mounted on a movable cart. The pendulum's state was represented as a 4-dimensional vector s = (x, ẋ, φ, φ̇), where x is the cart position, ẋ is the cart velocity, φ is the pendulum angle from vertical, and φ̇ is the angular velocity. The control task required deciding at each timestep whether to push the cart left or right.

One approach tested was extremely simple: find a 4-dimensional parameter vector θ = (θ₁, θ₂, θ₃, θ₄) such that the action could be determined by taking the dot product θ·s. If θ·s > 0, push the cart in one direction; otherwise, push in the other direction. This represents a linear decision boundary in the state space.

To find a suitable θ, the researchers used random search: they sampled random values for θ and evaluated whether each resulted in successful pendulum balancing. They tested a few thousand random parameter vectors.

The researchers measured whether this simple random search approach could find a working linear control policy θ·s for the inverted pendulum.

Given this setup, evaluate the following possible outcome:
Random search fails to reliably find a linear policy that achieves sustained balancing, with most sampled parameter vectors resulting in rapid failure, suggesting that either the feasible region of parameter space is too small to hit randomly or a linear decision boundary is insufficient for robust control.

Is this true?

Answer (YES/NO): NO